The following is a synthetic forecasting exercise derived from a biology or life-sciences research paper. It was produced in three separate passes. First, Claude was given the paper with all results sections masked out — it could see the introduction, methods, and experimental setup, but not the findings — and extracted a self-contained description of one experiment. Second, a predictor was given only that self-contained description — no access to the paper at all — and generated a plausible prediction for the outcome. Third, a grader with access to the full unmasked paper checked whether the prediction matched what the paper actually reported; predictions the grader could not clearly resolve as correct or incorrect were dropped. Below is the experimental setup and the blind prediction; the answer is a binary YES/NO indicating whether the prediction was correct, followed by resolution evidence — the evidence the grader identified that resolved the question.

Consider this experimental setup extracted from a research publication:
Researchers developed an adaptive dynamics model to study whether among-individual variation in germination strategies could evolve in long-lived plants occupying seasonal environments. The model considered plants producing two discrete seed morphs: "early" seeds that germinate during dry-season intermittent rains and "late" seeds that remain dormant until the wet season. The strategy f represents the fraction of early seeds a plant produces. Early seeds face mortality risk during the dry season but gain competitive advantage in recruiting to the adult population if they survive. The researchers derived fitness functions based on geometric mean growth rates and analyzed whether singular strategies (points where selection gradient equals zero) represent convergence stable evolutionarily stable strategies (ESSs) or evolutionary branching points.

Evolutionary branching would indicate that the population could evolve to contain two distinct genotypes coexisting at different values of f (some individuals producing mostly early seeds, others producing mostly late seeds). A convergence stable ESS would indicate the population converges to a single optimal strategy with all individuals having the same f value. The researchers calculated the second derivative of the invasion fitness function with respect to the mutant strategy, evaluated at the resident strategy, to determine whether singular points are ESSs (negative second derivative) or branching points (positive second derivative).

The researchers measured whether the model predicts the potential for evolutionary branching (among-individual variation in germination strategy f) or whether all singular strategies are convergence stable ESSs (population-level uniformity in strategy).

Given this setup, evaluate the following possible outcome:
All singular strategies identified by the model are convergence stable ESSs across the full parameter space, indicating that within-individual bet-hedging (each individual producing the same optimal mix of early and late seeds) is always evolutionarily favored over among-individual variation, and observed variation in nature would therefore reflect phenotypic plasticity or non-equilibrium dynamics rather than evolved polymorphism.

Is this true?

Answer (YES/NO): YES